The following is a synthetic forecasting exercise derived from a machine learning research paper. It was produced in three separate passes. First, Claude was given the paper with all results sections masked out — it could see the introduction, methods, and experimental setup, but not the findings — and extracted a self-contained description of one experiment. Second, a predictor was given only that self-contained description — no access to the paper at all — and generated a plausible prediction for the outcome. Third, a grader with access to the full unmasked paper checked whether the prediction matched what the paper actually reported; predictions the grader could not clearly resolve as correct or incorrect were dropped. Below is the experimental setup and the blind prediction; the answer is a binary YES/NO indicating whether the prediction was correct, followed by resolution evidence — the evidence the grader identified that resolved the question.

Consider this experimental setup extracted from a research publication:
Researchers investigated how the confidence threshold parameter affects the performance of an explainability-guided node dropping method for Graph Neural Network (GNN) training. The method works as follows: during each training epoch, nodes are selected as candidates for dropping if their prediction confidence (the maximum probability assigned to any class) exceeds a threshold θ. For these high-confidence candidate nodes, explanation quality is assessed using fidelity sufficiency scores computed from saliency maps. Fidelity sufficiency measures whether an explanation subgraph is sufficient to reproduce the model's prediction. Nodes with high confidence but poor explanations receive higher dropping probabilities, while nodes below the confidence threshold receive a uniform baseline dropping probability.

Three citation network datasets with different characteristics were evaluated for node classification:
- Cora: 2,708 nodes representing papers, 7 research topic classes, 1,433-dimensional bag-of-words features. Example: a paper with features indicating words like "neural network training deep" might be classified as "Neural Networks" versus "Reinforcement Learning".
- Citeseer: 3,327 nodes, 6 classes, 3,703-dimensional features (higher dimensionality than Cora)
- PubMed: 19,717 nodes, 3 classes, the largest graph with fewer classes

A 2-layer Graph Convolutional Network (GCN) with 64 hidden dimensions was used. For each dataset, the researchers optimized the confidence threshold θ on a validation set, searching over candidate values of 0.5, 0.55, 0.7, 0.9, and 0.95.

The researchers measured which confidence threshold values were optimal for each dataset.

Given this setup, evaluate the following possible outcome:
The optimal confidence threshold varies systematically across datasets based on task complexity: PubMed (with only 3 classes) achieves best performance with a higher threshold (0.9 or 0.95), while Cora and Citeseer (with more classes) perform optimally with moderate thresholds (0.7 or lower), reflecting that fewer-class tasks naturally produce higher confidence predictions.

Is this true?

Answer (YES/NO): NO